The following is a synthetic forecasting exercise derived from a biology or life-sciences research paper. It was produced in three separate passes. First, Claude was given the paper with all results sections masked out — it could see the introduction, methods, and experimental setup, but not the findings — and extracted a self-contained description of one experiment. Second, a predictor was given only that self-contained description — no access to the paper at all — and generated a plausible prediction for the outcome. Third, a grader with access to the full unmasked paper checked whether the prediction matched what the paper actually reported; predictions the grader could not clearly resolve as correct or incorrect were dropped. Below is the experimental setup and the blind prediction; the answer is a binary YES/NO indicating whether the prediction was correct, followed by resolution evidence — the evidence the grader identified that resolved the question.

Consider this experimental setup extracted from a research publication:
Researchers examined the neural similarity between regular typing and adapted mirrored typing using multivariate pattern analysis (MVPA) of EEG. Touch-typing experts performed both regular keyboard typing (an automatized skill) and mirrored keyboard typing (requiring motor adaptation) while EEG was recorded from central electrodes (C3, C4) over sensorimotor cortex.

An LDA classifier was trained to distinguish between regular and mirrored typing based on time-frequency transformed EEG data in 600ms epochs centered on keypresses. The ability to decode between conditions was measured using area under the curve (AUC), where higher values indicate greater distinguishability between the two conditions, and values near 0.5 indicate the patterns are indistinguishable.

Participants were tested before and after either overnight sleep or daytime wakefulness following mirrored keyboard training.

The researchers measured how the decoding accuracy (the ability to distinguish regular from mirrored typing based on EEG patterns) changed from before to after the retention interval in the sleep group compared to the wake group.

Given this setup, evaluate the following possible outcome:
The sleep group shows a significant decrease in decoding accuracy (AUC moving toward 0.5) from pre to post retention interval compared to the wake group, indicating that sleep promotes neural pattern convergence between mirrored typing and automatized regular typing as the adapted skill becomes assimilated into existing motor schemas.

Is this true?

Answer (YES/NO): YES